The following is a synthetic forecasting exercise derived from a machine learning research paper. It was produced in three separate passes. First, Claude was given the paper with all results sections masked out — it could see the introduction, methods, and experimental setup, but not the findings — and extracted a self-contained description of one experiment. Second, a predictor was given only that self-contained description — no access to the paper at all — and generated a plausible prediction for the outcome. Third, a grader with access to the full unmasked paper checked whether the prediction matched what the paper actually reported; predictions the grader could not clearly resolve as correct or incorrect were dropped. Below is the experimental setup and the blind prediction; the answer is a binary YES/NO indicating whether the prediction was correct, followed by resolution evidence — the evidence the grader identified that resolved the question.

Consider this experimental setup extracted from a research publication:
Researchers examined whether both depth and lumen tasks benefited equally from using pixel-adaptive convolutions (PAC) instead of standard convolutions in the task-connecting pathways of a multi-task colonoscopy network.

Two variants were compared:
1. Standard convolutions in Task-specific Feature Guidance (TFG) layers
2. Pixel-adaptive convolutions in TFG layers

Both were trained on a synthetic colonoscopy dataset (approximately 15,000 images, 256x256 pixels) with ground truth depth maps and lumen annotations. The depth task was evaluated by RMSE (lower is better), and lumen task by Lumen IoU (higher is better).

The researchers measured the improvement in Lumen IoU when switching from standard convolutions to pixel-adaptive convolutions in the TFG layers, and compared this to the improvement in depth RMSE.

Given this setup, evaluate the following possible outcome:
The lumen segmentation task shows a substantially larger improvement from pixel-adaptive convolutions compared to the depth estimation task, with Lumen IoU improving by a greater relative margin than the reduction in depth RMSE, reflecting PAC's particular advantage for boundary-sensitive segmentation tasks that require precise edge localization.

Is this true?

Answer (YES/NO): NO